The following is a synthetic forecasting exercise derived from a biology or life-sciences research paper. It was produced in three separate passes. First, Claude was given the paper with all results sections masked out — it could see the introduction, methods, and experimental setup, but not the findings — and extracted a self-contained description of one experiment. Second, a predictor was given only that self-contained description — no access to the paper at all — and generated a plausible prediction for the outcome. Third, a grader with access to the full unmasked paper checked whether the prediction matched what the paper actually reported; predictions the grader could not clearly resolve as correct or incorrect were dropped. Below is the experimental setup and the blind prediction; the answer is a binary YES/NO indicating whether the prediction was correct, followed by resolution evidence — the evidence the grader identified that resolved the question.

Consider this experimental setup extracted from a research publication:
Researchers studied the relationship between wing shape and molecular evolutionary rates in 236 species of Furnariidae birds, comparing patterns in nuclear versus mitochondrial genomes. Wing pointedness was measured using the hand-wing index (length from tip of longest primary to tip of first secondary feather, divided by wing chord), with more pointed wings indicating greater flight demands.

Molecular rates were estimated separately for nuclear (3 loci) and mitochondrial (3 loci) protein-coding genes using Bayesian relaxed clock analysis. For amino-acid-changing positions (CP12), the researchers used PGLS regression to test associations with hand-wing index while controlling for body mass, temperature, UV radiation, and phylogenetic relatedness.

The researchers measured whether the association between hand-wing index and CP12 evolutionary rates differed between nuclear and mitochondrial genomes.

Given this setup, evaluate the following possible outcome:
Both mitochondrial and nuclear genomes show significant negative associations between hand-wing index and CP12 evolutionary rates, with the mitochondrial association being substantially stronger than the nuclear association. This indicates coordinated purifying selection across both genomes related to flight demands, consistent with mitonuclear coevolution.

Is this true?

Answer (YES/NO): NO